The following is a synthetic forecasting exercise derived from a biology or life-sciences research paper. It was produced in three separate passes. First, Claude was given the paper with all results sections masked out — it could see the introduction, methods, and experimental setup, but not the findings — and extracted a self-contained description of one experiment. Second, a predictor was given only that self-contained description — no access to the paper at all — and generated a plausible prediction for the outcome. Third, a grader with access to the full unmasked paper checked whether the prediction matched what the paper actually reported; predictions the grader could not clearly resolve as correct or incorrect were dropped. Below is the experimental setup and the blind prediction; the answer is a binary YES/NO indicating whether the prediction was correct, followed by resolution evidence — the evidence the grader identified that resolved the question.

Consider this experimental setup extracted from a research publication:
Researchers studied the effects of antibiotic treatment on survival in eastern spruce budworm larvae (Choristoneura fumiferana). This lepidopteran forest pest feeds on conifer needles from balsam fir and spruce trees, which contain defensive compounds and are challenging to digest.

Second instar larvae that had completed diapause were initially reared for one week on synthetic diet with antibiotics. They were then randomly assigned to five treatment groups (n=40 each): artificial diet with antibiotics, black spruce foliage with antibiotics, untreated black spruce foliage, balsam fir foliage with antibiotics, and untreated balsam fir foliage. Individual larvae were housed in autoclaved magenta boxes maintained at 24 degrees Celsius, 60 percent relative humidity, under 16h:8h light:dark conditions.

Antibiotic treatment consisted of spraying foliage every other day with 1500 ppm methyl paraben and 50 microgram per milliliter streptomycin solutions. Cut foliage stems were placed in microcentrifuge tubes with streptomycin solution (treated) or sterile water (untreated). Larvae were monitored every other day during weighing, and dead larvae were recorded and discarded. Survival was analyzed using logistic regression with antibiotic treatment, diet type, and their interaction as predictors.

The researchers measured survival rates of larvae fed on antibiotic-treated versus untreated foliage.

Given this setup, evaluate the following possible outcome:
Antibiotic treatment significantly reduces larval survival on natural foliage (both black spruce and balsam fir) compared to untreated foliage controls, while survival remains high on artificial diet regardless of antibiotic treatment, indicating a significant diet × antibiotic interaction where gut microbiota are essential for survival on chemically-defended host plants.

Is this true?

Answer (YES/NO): NO